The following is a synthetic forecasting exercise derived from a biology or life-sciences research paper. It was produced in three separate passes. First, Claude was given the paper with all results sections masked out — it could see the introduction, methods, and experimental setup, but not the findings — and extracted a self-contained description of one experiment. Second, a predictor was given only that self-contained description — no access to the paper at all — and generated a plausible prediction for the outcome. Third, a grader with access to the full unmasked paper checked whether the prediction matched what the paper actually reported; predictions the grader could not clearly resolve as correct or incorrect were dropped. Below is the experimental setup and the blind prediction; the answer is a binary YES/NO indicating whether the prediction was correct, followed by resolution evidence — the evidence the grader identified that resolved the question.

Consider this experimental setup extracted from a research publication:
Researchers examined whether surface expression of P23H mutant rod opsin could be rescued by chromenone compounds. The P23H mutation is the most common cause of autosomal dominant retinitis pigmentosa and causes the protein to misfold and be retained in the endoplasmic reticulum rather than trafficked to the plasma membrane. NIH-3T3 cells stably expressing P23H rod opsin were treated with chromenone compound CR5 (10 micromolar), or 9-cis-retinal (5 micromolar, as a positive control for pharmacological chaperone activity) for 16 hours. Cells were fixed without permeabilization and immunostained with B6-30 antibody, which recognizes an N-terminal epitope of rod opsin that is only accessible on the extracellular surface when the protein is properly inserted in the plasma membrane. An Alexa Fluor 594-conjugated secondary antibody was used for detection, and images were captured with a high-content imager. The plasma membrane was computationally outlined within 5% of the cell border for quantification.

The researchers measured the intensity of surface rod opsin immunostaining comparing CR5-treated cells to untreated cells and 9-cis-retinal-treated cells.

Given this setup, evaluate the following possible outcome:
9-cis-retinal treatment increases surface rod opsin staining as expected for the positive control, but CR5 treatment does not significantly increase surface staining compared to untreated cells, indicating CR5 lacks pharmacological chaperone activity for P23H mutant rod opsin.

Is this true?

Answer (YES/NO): NO